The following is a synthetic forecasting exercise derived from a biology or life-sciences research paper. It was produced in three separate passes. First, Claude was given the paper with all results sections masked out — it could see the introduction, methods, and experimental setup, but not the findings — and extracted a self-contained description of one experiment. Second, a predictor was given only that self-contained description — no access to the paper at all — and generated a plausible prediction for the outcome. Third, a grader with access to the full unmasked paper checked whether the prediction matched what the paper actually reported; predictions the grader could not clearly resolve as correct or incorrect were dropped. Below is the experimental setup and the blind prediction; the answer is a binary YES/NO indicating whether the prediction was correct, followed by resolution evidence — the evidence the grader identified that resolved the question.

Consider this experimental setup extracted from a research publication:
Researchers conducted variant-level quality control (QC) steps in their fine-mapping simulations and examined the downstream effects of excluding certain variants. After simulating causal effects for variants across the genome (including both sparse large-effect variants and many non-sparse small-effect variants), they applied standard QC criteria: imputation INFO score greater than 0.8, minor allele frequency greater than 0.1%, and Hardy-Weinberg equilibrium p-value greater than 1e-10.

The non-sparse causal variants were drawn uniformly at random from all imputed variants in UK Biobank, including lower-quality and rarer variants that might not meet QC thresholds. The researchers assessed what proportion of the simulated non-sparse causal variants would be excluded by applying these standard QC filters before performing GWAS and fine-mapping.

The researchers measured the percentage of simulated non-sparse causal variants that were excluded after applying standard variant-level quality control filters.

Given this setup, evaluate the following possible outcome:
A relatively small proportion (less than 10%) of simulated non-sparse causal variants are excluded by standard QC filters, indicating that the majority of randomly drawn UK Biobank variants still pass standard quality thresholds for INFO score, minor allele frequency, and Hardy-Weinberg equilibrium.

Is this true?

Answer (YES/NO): NO